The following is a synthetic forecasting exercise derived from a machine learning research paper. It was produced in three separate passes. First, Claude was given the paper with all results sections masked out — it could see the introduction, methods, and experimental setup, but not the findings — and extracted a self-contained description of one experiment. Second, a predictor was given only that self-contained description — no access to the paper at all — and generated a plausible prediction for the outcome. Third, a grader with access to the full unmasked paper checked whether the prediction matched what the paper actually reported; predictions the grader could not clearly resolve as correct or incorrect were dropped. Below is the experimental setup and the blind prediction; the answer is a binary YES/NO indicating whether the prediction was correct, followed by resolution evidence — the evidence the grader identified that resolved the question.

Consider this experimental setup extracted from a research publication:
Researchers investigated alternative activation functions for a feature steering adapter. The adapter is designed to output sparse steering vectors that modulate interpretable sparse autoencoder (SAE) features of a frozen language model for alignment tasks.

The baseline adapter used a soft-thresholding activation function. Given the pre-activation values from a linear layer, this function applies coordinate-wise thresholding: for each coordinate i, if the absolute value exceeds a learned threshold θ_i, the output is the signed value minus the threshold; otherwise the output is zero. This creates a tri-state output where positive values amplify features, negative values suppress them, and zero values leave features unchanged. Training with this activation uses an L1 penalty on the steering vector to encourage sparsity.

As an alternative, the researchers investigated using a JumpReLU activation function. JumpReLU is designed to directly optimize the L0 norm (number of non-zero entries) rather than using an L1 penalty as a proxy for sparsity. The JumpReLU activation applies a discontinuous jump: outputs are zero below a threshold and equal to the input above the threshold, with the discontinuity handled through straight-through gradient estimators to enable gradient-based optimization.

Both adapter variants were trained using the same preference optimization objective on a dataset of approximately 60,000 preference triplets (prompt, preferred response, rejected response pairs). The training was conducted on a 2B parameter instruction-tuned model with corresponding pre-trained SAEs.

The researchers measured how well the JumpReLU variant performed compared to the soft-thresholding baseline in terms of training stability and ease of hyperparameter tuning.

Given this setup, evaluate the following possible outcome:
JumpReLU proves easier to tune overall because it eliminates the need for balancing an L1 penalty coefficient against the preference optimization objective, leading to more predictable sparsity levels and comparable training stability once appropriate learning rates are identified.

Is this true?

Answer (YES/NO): NO